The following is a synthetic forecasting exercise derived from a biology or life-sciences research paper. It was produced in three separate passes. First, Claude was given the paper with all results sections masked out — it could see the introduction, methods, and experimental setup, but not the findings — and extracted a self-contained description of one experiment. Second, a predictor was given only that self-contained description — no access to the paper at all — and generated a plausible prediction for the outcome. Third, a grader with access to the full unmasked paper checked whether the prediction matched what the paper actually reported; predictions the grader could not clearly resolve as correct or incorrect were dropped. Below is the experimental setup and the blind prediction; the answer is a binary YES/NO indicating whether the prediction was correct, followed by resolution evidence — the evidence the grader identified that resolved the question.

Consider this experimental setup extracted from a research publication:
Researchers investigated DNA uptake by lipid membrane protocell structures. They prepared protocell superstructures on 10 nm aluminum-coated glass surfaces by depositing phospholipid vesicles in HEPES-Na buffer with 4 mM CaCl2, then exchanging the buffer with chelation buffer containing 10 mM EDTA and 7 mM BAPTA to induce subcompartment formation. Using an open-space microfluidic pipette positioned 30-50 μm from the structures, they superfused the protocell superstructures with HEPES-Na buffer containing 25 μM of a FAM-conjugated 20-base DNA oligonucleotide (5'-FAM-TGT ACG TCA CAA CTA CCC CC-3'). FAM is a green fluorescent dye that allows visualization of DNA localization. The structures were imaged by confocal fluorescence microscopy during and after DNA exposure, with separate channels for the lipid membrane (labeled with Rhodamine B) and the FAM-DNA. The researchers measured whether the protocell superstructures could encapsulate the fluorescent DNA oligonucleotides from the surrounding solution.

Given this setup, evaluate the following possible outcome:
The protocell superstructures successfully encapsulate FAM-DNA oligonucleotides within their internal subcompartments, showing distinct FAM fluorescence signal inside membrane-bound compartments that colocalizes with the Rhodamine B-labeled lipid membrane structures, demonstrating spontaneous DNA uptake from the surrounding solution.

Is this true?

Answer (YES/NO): YES